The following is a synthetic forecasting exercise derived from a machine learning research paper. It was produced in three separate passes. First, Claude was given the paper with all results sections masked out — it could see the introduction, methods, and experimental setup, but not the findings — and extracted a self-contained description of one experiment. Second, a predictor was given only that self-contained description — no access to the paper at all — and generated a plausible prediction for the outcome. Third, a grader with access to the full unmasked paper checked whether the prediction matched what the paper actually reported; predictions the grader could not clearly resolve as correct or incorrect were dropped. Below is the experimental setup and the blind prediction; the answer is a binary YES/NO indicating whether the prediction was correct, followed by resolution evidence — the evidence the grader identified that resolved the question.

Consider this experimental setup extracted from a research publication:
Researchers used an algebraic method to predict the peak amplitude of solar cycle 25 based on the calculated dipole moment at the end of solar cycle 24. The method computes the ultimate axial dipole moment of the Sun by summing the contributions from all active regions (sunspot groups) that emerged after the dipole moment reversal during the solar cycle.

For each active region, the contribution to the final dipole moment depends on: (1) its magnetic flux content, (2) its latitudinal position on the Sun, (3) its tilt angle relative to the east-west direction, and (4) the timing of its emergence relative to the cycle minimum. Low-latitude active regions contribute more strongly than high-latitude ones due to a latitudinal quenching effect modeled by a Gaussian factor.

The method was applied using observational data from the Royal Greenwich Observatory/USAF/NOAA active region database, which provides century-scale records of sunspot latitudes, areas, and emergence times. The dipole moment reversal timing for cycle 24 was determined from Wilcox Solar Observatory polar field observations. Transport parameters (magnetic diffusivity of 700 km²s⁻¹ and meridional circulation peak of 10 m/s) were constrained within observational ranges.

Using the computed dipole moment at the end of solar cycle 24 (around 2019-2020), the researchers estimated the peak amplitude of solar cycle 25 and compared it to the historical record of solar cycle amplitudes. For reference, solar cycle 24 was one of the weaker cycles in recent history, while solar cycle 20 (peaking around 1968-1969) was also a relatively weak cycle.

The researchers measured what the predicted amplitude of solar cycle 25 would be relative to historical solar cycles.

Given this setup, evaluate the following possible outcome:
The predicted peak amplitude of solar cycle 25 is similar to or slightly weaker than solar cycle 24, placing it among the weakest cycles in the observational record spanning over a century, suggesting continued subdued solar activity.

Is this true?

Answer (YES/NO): NO